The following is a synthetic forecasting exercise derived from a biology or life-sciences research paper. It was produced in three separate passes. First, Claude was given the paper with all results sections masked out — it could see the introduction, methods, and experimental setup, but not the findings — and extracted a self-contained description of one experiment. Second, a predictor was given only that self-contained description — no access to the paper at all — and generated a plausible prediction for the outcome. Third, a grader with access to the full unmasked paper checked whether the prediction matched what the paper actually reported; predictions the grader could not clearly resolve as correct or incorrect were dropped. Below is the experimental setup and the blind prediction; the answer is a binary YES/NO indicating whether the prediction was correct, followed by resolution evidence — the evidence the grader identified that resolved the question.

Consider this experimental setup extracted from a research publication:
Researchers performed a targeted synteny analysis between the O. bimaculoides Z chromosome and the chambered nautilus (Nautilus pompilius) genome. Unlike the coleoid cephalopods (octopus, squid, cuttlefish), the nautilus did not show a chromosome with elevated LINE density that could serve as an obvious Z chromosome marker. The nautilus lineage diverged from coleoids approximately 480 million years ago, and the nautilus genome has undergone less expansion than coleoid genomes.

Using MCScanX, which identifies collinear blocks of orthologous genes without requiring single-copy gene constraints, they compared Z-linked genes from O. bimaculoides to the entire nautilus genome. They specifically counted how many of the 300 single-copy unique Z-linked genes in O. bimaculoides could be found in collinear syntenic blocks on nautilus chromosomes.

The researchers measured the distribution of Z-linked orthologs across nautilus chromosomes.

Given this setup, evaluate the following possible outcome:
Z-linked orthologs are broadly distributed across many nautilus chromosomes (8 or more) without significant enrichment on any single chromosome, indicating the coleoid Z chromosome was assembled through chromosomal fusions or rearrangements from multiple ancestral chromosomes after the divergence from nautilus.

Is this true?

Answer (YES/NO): NO